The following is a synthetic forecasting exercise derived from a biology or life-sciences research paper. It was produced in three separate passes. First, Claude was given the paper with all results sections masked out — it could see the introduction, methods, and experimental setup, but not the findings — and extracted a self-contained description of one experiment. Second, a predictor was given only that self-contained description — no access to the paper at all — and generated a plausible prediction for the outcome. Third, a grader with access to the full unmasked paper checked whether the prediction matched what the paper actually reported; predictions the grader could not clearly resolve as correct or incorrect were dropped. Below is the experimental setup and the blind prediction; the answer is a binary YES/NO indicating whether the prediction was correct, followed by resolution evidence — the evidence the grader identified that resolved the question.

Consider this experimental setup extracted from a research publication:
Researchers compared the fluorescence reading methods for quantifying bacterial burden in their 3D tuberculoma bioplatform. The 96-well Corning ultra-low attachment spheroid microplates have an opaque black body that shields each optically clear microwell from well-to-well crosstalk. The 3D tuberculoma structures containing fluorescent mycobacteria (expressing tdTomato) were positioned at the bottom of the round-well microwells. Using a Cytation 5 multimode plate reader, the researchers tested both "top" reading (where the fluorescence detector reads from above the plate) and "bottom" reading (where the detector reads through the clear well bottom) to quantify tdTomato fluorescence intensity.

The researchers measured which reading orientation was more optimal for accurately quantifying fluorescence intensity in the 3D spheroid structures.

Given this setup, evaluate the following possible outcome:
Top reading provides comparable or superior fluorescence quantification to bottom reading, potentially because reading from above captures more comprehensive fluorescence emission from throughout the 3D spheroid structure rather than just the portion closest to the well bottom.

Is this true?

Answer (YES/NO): YES